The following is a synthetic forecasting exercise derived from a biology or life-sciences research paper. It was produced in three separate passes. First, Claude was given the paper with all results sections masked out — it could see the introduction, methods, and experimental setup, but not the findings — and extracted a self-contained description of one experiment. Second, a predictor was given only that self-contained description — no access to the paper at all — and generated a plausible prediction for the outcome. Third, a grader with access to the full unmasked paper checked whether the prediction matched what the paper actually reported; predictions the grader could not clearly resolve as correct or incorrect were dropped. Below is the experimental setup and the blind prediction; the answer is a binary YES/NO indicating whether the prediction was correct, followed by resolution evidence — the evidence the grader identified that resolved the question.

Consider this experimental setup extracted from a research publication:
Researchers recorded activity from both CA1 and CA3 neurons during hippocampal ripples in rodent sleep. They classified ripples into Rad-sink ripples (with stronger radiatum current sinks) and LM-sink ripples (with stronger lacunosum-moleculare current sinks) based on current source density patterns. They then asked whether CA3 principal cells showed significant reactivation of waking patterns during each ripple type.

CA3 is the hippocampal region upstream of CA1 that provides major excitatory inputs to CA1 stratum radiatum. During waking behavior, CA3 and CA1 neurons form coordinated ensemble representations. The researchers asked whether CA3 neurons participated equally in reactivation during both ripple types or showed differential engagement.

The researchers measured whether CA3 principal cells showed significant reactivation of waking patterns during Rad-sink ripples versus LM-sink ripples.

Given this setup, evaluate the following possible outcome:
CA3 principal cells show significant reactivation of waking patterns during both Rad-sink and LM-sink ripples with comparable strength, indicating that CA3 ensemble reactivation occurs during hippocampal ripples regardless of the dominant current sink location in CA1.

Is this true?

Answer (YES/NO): NO